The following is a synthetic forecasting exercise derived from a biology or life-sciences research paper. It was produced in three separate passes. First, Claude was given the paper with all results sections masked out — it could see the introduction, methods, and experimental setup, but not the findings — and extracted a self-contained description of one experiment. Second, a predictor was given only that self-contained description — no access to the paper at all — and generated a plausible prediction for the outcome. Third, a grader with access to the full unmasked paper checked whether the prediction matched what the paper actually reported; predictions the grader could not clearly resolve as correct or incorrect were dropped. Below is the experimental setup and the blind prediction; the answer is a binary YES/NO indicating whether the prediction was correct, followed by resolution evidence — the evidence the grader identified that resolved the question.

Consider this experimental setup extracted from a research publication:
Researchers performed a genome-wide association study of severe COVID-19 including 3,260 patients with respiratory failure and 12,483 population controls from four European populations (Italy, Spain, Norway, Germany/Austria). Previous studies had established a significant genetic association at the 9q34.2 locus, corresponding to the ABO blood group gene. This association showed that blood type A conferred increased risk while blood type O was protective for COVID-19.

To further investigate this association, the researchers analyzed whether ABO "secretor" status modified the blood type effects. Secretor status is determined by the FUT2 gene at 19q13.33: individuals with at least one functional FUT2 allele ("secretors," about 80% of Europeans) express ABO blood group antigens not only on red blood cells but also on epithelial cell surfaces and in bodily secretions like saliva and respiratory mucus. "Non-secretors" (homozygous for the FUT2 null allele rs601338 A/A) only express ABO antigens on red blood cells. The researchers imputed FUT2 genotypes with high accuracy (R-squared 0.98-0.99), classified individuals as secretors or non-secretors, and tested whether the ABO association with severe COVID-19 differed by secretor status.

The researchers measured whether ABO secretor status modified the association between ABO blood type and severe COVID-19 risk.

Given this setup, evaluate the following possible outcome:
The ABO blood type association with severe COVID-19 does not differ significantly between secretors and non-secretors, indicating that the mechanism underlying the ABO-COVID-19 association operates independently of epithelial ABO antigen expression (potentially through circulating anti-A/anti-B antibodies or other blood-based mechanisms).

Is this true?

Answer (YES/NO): NO